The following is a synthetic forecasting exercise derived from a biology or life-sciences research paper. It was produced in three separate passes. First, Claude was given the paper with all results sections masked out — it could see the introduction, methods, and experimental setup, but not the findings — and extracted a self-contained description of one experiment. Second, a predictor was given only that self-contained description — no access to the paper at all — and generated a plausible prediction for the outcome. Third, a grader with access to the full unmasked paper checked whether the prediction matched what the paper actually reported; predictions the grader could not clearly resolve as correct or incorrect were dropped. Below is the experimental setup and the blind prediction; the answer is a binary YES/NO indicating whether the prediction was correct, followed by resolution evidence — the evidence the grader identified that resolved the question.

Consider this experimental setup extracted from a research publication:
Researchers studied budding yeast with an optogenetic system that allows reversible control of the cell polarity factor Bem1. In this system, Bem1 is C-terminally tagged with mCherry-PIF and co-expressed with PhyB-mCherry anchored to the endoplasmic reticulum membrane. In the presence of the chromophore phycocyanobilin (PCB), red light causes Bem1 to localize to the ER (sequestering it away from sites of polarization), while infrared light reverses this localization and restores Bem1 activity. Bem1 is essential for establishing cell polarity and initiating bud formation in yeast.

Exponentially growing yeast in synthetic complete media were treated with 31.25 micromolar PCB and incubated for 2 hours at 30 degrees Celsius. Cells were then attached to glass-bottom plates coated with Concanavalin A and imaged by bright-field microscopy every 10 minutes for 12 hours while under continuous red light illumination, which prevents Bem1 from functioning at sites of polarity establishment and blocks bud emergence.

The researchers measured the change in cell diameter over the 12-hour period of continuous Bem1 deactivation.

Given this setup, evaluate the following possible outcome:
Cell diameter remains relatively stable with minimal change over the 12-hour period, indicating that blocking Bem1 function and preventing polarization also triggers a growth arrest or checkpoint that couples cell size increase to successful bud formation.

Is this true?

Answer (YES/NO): NO